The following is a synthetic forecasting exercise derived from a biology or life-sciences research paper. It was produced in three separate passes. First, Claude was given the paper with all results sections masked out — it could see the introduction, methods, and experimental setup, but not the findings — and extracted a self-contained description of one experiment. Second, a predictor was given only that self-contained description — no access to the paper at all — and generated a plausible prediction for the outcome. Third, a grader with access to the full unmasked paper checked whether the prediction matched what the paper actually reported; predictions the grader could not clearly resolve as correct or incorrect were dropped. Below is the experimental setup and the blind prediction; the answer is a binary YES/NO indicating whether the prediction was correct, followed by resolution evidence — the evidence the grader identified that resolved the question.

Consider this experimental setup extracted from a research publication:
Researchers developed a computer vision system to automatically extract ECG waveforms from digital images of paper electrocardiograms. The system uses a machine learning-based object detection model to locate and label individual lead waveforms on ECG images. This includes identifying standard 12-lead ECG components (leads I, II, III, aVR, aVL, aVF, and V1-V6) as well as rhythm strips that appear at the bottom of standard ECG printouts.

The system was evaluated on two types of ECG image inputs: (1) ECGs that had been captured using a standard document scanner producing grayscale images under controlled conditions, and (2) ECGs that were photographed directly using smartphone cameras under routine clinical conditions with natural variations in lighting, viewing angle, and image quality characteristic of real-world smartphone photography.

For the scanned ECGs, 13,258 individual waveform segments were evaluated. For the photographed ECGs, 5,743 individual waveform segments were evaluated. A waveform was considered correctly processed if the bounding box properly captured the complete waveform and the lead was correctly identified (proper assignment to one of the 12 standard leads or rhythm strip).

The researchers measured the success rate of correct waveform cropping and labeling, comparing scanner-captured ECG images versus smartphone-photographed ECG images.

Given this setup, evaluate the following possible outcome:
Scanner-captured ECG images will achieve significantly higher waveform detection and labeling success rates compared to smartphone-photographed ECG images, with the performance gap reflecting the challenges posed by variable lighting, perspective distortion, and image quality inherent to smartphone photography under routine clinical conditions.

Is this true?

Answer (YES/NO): NO